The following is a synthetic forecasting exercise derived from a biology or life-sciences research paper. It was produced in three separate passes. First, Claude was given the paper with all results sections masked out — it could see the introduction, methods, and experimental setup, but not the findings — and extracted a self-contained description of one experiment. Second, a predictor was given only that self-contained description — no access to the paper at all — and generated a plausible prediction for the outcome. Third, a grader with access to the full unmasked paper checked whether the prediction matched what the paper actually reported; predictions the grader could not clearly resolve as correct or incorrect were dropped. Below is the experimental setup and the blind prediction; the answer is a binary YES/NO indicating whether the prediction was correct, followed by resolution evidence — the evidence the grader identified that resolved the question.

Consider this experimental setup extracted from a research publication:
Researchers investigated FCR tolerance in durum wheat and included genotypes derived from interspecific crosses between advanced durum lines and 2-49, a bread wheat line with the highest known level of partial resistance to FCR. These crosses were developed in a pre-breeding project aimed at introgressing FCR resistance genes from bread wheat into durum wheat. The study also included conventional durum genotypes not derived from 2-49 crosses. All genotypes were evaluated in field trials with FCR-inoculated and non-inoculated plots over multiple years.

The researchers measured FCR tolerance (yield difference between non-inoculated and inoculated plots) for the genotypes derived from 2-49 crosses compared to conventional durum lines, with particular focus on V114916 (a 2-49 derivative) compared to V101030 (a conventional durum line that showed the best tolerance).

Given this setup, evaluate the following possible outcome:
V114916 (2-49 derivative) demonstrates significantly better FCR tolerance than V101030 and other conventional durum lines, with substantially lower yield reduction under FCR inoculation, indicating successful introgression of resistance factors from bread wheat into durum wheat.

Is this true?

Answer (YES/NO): NO